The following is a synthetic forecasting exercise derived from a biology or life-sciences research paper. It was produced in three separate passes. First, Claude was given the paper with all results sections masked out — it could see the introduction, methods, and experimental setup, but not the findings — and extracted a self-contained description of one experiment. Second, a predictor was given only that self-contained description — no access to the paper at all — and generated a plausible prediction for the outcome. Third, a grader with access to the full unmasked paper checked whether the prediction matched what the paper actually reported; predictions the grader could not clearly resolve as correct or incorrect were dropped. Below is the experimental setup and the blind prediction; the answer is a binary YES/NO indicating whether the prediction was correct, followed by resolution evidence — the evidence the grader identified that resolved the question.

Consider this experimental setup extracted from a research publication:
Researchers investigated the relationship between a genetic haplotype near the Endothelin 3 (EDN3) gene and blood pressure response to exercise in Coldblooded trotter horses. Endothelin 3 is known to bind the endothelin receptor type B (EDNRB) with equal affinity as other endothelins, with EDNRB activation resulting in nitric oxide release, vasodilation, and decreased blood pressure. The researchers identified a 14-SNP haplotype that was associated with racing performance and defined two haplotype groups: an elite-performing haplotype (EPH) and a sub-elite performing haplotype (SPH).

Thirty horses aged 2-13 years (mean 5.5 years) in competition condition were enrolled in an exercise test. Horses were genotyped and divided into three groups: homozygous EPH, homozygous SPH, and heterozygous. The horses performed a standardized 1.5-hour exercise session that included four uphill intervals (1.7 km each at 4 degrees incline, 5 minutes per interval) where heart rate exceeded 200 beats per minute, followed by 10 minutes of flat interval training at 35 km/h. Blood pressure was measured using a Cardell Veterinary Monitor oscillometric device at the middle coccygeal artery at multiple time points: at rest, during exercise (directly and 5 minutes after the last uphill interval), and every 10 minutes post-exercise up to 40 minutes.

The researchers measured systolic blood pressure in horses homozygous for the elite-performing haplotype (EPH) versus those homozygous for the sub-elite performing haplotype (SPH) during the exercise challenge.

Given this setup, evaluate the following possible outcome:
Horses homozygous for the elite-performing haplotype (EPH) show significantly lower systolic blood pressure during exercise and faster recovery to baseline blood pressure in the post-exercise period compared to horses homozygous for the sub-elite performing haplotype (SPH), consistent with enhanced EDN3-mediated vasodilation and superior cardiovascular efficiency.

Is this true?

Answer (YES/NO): YES